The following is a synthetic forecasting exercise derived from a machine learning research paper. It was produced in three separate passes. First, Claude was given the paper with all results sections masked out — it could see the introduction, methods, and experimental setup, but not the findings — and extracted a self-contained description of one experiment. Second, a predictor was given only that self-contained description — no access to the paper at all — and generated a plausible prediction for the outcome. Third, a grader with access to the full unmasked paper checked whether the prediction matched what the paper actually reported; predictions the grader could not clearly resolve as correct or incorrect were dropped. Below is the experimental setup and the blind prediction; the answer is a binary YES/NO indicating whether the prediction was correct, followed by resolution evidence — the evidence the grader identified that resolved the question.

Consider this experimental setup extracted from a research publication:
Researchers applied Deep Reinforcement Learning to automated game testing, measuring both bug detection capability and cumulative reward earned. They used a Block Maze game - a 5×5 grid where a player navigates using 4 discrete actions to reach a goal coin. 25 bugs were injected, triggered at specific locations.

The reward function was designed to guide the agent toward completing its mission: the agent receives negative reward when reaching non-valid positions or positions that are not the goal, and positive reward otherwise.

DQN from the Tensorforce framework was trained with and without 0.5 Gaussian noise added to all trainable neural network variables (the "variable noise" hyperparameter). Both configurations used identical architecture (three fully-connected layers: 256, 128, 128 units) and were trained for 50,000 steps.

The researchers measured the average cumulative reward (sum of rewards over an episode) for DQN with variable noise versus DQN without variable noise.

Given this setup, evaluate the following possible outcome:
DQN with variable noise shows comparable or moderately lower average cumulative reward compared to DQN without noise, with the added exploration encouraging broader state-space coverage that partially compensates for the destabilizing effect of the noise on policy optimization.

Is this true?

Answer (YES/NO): NO